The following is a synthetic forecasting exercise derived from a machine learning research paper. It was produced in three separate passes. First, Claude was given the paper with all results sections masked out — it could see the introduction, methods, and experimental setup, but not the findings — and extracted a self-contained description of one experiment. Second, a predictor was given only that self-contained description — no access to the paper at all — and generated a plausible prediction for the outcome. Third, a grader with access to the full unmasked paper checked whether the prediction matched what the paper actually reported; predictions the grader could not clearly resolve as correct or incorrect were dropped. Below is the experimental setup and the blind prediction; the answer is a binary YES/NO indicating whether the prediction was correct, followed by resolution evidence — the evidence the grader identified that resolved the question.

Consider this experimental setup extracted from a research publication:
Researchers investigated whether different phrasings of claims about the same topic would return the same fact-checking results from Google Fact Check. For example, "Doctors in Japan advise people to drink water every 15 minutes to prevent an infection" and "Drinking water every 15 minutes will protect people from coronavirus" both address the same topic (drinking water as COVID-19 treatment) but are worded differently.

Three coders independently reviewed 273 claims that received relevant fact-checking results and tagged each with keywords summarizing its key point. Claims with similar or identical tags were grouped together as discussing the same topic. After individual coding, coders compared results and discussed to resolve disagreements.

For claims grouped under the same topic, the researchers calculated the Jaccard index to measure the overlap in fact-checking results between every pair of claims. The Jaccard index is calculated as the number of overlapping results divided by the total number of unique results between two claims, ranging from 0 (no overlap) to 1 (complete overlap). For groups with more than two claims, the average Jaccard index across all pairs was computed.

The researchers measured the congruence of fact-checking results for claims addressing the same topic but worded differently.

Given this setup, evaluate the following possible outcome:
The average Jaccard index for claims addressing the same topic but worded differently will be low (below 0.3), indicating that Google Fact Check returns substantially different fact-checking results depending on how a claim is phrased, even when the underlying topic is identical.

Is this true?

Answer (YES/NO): YES